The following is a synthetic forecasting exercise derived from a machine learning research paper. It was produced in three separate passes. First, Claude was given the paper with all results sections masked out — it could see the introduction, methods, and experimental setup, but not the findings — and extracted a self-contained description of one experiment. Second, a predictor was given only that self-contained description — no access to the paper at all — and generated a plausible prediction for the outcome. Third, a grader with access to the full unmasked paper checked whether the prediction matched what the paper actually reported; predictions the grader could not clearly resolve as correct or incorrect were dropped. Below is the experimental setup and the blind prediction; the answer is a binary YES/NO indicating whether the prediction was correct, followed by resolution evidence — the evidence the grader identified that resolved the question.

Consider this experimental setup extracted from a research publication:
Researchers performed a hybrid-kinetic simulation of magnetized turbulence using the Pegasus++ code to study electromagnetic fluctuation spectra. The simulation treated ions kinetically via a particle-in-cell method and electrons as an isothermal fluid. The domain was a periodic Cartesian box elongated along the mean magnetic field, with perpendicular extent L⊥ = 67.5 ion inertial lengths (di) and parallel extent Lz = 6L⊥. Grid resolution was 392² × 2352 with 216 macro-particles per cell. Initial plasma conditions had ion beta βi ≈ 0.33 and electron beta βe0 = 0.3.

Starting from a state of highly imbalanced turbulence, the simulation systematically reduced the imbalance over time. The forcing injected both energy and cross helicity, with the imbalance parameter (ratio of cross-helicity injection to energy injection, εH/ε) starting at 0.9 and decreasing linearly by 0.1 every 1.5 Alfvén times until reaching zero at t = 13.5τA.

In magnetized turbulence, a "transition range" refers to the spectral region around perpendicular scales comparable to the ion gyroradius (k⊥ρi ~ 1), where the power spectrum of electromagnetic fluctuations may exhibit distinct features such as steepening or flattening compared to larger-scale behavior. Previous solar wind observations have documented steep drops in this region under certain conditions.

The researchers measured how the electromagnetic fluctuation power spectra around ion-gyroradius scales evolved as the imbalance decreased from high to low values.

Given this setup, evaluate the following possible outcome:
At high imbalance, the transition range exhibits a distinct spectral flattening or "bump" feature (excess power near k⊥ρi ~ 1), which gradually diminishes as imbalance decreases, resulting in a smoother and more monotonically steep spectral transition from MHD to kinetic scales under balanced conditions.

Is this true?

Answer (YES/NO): NO